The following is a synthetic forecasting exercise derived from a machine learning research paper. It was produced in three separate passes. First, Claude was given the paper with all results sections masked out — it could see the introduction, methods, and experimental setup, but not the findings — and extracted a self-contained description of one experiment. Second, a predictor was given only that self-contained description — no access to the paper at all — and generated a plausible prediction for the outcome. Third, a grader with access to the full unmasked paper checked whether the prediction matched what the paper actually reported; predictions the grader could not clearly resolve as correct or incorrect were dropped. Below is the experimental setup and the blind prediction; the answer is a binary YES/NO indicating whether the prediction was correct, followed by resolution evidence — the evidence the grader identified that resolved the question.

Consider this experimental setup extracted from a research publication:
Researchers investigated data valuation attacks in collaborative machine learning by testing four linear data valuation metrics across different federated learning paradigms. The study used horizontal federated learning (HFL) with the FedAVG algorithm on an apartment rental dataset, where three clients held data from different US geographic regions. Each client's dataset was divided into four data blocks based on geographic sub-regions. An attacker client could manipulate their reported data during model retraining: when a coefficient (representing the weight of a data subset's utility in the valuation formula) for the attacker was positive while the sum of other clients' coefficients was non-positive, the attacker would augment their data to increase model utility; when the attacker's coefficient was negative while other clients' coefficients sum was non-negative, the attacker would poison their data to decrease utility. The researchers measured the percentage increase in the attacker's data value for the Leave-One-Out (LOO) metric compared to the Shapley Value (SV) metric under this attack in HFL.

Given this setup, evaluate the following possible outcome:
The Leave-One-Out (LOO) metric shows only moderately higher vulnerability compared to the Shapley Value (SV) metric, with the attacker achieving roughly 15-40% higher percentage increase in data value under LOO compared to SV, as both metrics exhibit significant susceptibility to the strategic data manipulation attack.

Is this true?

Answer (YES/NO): NO